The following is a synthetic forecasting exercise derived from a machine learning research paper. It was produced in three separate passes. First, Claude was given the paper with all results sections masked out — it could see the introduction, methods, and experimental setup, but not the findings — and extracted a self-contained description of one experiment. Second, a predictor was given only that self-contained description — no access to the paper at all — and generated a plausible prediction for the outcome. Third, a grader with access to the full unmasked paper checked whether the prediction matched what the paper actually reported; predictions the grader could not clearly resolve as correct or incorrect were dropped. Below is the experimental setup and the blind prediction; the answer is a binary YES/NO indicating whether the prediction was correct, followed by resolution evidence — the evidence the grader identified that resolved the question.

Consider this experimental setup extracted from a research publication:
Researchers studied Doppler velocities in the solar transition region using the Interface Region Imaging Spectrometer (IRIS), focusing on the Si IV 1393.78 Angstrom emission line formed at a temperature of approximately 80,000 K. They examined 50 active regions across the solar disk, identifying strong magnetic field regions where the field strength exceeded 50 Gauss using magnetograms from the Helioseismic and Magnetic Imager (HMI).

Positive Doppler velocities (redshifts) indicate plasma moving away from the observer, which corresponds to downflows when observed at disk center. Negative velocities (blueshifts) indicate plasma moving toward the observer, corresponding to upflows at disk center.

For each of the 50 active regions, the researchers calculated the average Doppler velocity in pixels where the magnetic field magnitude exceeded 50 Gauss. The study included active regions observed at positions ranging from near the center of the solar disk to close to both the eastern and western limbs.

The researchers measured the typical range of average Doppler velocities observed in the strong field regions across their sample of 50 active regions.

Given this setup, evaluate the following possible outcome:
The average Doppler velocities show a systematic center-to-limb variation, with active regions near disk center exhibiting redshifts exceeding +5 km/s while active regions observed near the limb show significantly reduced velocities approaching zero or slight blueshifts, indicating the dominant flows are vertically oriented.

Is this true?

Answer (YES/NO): NO